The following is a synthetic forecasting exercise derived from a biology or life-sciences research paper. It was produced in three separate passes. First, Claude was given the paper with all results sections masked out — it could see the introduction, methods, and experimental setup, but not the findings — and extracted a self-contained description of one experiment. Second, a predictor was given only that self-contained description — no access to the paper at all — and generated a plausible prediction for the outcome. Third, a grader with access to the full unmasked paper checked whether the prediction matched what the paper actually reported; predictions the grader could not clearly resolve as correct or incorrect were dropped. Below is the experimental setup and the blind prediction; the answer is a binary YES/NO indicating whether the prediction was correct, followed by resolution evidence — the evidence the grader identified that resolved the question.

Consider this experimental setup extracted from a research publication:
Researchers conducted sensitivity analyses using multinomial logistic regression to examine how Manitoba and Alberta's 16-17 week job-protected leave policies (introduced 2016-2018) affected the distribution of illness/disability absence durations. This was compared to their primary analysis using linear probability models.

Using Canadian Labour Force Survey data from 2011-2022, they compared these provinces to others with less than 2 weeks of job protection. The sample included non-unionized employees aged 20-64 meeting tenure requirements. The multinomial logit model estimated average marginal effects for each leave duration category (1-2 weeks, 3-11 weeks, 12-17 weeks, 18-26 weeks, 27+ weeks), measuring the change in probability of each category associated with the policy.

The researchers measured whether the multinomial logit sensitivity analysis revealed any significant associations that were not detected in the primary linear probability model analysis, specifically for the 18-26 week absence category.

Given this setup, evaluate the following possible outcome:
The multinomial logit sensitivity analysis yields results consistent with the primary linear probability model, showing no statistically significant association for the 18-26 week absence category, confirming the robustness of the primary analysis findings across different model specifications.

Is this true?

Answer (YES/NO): NO